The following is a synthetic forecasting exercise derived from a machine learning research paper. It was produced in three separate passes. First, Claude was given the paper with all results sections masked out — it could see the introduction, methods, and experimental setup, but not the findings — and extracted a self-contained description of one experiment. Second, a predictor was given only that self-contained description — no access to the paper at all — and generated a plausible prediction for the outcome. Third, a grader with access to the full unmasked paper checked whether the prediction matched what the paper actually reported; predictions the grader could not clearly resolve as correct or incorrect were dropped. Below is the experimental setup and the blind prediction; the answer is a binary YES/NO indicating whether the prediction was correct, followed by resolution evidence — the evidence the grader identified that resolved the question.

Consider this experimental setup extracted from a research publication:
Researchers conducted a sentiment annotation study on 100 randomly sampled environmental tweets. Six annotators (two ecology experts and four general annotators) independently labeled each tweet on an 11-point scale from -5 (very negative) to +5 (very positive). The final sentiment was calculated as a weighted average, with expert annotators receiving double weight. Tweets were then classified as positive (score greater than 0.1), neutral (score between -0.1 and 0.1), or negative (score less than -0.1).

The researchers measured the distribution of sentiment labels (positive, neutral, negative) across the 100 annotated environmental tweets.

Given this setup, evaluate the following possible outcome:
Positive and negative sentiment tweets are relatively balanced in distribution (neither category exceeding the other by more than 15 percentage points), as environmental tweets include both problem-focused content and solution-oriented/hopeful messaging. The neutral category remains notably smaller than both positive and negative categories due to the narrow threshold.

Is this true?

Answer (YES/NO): NO